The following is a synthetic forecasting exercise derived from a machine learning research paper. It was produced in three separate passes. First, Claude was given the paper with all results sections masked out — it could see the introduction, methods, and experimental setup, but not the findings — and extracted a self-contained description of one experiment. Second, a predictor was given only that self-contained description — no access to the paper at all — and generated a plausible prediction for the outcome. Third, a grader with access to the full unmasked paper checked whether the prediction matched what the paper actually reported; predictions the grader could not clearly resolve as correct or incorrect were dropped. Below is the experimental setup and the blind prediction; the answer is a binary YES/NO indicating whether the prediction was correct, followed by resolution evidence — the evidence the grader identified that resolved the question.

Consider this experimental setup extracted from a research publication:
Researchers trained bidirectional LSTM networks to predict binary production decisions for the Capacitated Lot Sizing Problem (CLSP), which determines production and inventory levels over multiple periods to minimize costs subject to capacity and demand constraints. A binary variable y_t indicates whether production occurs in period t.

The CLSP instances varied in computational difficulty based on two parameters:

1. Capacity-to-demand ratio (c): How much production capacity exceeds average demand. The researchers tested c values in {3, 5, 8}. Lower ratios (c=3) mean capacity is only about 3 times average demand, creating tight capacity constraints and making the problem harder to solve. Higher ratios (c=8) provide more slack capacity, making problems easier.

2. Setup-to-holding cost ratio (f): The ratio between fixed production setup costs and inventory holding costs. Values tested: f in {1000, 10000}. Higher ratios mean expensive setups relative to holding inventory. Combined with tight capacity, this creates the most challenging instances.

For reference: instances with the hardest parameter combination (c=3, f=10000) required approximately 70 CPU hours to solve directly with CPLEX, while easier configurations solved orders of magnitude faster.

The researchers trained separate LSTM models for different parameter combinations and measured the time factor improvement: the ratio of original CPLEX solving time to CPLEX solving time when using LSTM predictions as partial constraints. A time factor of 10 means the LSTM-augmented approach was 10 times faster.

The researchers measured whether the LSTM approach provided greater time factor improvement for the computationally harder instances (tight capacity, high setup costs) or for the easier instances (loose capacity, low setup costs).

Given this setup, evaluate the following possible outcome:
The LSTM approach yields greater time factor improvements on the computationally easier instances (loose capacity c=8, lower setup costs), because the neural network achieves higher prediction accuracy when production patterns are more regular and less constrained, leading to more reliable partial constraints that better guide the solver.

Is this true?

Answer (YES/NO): NO